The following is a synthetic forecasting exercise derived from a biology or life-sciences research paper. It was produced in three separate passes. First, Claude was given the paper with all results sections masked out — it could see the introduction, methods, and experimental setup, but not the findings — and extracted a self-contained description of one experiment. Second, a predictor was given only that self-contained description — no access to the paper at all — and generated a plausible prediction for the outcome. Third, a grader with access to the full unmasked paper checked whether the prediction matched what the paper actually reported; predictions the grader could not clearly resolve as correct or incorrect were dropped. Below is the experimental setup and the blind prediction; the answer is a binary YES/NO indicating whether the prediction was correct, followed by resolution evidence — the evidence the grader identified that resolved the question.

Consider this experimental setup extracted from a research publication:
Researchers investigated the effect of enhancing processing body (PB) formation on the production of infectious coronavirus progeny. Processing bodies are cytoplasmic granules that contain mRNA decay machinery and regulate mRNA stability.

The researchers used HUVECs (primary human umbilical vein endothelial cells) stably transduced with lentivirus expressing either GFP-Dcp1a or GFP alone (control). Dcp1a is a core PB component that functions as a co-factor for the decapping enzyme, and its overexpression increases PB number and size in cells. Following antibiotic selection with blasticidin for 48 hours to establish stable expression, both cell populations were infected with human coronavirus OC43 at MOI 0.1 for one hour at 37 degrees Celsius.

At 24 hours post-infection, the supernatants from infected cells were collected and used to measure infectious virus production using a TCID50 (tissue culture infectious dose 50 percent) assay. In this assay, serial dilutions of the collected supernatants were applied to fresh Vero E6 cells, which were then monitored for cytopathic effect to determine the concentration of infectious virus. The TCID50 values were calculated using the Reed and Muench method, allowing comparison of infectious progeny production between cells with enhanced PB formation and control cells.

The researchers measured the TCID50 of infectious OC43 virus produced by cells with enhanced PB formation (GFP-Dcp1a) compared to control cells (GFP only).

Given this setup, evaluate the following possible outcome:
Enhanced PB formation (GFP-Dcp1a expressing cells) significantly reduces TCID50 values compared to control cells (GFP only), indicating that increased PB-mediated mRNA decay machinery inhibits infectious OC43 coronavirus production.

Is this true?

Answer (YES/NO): NO